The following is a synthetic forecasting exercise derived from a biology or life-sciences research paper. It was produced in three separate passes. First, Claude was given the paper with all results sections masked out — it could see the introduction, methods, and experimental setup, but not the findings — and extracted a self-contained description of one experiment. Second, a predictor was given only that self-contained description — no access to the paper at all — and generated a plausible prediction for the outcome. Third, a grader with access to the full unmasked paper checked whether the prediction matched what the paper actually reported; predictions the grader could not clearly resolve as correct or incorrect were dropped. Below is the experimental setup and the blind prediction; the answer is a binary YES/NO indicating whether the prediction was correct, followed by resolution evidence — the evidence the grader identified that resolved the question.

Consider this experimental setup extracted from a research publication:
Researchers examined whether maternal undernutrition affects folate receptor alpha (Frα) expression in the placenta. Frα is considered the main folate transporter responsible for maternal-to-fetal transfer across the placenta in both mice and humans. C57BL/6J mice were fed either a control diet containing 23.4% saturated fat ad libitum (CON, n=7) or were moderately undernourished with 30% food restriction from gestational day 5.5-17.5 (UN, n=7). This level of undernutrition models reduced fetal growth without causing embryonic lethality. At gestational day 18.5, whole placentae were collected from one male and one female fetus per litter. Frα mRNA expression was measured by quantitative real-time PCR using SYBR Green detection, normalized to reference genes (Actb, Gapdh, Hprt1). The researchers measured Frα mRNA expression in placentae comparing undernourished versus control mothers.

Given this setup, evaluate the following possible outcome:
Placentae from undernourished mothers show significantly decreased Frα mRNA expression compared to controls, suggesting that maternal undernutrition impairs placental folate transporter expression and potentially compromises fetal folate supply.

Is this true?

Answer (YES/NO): NO